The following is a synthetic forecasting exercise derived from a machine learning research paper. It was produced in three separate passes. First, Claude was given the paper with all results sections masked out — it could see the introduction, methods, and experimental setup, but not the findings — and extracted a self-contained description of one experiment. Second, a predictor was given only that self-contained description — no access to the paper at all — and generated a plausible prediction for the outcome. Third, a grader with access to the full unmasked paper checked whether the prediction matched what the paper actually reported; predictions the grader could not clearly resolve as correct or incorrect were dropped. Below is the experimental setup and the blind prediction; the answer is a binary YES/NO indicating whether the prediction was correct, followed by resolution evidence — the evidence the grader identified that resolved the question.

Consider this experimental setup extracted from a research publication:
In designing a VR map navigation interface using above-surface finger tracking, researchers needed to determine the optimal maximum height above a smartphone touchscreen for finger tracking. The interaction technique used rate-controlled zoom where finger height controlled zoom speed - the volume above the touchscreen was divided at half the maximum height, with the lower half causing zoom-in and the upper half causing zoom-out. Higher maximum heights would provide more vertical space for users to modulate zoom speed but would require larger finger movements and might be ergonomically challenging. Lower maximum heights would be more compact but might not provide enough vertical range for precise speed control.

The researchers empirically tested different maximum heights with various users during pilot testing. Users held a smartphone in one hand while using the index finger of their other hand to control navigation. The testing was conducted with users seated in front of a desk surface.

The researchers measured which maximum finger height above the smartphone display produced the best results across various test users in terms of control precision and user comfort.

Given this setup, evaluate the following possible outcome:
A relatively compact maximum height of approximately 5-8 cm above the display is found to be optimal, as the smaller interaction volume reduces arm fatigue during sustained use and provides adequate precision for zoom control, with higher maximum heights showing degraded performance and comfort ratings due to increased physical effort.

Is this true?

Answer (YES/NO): YES